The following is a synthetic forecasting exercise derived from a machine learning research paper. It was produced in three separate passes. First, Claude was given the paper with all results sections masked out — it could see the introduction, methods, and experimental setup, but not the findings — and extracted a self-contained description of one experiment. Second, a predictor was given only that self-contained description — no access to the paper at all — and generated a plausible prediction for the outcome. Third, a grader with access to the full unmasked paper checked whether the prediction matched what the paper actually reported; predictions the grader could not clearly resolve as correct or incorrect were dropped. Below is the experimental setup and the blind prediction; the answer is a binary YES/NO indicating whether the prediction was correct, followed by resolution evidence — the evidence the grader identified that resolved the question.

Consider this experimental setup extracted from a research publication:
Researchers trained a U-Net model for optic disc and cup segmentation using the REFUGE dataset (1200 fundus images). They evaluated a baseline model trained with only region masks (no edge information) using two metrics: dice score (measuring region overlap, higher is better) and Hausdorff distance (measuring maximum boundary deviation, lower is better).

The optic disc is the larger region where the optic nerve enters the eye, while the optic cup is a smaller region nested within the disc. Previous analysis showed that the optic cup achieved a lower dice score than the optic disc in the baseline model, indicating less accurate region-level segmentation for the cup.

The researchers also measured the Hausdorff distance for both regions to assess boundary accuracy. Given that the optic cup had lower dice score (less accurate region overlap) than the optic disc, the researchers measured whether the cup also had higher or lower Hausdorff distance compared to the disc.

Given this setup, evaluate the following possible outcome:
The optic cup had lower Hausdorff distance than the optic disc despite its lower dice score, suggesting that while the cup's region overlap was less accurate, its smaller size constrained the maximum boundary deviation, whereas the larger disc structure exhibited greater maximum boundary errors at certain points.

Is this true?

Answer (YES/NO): YES